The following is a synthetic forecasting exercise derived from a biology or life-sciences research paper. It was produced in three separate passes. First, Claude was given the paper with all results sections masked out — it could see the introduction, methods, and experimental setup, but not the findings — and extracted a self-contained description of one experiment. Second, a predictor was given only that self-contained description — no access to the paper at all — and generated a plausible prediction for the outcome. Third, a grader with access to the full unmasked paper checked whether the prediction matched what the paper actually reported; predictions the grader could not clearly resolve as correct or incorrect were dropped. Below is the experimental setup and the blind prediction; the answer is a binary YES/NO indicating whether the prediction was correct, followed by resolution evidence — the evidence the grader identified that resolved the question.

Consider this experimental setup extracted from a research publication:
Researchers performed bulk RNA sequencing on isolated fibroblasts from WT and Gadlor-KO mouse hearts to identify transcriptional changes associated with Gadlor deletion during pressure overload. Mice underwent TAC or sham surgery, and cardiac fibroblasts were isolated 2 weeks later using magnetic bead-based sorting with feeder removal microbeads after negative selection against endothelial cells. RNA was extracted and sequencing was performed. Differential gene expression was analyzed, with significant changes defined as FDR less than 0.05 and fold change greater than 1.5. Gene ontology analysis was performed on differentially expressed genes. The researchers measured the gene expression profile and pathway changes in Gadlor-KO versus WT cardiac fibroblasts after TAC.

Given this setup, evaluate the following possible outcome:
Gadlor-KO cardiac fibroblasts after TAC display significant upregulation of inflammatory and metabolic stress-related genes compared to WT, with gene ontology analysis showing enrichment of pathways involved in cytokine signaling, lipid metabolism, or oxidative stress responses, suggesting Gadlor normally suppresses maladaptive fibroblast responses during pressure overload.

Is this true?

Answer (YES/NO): NO